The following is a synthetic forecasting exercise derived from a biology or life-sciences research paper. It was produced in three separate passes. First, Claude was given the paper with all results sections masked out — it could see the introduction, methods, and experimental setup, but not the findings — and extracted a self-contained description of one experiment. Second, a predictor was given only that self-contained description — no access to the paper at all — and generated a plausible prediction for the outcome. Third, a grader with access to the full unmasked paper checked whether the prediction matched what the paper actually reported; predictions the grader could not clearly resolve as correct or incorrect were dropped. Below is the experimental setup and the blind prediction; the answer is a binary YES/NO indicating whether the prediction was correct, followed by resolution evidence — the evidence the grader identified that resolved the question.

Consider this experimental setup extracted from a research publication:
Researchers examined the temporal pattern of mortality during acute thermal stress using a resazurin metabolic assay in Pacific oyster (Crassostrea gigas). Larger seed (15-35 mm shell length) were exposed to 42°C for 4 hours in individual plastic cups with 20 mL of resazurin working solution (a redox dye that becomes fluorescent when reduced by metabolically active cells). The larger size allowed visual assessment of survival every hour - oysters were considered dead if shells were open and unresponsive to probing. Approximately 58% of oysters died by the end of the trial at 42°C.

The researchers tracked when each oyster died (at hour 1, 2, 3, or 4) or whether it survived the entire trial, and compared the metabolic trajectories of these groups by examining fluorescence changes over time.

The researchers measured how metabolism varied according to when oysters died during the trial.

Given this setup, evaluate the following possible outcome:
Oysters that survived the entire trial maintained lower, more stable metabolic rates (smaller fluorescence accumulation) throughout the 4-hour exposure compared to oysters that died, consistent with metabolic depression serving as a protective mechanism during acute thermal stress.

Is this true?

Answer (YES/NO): NO